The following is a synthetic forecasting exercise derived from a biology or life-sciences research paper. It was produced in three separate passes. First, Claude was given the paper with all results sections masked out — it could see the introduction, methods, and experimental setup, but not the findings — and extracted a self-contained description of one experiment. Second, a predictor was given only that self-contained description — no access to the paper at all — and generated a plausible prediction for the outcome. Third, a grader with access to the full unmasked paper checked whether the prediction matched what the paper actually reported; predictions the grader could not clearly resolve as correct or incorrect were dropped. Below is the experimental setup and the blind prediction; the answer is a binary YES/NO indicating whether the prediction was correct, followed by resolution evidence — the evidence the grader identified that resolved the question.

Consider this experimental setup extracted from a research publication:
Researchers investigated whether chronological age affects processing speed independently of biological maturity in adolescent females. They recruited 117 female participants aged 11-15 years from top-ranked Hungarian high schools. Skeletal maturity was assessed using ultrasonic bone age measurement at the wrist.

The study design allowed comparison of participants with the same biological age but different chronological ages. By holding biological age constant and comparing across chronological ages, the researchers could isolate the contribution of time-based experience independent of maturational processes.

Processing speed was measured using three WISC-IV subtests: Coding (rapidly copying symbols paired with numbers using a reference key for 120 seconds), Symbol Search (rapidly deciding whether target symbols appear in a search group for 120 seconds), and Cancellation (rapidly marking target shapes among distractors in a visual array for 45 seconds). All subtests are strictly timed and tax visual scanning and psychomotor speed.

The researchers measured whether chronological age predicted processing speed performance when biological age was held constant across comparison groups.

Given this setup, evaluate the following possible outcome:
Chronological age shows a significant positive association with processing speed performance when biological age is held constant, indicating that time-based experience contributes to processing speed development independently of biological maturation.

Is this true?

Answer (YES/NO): NO